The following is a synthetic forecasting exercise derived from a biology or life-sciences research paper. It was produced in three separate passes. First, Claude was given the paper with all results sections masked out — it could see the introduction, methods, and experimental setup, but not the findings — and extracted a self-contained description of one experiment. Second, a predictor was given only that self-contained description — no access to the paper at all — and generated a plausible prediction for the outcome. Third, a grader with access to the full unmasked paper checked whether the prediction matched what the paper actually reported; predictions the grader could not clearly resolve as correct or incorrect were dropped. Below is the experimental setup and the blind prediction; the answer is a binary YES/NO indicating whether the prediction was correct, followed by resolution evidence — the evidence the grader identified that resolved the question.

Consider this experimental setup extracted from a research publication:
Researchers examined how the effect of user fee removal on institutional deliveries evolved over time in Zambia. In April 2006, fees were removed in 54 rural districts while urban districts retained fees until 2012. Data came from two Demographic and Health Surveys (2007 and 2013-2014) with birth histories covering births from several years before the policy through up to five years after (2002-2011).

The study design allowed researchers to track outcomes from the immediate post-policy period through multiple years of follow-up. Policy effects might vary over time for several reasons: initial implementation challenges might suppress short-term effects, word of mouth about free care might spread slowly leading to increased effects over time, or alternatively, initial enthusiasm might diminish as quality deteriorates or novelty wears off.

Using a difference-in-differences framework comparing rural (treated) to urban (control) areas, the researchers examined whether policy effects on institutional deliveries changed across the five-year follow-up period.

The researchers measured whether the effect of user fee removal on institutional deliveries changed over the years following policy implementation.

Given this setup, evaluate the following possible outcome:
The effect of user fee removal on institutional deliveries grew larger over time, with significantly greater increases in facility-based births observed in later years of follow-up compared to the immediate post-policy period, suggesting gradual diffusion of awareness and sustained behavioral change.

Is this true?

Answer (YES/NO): YES